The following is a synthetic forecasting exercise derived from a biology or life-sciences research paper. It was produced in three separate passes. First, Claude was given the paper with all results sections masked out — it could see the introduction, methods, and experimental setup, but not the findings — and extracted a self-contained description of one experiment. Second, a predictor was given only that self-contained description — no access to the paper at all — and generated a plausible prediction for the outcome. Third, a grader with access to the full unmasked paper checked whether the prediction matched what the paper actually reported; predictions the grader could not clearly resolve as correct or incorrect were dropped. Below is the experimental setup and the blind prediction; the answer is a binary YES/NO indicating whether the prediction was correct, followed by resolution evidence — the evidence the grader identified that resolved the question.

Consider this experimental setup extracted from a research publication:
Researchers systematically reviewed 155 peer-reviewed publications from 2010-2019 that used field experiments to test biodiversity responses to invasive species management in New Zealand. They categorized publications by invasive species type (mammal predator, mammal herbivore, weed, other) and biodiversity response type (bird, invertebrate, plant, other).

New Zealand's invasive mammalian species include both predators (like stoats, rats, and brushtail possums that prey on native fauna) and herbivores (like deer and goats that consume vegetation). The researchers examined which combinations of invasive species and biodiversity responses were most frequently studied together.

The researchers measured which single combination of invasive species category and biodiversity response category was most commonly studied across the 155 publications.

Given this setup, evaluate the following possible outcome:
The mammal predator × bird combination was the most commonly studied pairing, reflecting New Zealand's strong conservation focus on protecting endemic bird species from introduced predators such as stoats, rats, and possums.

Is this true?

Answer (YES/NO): YES